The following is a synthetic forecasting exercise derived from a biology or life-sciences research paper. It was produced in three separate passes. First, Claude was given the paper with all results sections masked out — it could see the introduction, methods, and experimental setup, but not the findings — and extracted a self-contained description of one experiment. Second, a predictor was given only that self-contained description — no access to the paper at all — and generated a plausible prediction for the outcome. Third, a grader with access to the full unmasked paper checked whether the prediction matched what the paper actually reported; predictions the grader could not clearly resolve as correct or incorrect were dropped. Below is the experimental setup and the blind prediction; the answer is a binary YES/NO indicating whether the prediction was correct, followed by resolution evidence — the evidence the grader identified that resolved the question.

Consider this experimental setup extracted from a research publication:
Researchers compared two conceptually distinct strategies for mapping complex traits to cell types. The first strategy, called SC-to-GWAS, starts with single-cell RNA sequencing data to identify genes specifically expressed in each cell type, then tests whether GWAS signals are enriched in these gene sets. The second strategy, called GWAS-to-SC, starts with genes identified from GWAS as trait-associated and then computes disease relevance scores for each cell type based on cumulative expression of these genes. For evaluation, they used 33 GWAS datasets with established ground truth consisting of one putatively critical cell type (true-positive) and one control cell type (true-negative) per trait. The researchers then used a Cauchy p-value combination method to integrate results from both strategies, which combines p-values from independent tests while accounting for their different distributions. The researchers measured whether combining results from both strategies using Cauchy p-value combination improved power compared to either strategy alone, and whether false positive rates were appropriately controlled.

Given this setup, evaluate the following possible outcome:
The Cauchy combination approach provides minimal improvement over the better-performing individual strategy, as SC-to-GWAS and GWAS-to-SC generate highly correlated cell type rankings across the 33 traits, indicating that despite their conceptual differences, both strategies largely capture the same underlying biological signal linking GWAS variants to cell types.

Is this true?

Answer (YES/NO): NO